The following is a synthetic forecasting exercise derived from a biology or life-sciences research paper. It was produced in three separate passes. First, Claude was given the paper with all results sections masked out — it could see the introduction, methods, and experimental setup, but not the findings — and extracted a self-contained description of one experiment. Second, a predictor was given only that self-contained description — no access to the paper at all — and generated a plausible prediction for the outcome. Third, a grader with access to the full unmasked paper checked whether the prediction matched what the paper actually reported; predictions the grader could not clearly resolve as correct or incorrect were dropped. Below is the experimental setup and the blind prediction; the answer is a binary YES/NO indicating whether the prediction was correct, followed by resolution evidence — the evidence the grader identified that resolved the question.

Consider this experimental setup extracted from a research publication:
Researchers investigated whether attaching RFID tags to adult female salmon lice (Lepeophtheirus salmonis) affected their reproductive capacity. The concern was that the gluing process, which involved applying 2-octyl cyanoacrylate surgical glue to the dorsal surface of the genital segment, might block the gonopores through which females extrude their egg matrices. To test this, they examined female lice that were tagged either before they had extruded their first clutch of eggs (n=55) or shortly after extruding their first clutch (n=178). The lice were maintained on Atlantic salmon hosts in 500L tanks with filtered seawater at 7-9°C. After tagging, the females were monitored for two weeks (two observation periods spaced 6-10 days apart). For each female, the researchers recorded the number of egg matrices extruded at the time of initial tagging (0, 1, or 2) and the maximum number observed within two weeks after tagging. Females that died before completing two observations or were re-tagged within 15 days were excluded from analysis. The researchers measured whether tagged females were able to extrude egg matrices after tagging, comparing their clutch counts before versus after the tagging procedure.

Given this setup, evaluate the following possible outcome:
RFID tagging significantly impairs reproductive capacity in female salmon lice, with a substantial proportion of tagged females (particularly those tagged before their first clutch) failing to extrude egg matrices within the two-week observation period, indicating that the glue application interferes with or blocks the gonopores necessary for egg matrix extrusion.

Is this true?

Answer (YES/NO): NO